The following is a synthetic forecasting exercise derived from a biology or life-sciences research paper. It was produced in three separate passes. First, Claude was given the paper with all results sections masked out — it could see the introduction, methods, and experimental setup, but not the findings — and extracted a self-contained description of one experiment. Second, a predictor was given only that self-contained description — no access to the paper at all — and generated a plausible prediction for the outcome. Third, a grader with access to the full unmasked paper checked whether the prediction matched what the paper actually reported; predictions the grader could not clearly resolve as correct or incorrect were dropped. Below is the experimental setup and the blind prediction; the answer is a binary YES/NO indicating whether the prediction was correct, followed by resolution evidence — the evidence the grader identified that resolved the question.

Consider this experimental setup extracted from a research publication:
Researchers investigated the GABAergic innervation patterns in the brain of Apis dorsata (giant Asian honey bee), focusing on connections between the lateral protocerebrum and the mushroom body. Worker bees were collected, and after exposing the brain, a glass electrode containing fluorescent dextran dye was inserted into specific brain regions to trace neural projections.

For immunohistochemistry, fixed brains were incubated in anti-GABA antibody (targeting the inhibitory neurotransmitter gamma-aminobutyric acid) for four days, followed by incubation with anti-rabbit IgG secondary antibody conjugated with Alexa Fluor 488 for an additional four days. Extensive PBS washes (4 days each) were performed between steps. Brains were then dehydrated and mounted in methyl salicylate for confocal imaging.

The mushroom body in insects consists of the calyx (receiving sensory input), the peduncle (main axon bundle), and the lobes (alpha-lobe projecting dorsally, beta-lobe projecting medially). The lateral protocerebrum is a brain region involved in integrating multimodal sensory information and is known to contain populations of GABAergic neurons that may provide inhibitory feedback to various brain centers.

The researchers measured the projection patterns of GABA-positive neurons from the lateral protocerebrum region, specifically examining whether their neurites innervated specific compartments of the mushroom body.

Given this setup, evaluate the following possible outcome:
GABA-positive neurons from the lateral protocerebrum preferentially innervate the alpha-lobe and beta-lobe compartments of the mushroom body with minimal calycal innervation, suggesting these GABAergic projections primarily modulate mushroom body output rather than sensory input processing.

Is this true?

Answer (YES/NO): NO